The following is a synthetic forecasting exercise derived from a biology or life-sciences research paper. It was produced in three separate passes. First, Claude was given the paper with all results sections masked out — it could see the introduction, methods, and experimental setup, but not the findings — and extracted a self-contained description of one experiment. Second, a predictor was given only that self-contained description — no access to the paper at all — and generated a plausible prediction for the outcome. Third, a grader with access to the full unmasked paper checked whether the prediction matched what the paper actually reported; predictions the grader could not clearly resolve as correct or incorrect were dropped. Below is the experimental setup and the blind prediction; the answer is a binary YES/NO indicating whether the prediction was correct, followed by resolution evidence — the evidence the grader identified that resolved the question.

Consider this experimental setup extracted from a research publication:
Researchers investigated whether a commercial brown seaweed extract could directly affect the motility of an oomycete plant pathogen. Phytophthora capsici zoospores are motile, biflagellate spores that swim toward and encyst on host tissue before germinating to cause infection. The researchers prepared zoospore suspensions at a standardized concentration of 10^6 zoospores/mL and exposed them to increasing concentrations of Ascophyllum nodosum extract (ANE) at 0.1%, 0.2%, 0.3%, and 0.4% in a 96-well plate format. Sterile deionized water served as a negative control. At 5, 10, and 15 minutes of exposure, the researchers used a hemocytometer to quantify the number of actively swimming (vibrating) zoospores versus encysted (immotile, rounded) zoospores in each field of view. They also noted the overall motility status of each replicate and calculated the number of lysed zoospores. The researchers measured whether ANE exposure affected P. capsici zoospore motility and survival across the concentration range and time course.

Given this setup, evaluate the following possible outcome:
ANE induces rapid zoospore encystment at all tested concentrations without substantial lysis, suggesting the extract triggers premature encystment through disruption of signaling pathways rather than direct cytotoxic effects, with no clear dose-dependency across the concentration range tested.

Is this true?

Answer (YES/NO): NO